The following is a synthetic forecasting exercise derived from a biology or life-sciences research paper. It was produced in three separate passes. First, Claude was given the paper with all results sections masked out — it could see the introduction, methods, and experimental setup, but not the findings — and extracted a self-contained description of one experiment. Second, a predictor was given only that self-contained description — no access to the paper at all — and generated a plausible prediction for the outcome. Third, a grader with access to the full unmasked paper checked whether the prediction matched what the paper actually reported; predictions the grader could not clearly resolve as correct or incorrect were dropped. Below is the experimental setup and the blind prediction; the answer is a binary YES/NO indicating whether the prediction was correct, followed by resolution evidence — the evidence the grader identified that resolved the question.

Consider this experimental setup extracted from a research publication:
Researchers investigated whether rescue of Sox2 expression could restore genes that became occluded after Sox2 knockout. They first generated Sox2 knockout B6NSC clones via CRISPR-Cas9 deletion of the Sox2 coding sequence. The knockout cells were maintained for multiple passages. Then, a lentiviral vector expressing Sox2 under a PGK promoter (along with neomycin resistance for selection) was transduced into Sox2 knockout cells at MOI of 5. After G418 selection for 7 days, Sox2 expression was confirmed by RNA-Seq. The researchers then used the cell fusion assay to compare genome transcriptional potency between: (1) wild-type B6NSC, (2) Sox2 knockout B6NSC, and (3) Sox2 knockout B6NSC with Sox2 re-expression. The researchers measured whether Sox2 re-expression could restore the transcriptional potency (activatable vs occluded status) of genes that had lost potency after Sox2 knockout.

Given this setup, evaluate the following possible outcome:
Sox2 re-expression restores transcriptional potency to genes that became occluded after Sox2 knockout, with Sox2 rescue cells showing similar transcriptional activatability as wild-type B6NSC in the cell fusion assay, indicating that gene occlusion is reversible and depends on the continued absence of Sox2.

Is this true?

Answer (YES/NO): NO